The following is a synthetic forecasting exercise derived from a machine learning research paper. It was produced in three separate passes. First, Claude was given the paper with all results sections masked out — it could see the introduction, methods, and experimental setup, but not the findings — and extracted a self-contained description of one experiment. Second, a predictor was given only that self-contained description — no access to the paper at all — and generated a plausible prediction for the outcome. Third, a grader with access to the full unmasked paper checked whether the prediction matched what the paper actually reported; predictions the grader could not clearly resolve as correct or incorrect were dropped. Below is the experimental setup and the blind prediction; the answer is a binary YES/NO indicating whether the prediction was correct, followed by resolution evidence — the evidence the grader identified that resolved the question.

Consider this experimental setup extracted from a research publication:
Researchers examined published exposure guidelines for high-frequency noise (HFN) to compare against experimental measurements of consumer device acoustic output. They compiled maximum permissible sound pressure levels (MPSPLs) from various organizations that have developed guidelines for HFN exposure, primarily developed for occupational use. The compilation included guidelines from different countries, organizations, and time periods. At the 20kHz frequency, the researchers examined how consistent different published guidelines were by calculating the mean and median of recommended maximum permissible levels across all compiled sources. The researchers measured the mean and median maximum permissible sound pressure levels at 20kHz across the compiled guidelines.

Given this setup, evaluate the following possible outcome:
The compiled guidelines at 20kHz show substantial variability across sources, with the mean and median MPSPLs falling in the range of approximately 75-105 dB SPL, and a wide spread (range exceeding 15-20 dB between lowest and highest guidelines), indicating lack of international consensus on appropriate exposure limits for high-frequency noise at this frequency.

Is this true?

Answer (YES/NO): NO